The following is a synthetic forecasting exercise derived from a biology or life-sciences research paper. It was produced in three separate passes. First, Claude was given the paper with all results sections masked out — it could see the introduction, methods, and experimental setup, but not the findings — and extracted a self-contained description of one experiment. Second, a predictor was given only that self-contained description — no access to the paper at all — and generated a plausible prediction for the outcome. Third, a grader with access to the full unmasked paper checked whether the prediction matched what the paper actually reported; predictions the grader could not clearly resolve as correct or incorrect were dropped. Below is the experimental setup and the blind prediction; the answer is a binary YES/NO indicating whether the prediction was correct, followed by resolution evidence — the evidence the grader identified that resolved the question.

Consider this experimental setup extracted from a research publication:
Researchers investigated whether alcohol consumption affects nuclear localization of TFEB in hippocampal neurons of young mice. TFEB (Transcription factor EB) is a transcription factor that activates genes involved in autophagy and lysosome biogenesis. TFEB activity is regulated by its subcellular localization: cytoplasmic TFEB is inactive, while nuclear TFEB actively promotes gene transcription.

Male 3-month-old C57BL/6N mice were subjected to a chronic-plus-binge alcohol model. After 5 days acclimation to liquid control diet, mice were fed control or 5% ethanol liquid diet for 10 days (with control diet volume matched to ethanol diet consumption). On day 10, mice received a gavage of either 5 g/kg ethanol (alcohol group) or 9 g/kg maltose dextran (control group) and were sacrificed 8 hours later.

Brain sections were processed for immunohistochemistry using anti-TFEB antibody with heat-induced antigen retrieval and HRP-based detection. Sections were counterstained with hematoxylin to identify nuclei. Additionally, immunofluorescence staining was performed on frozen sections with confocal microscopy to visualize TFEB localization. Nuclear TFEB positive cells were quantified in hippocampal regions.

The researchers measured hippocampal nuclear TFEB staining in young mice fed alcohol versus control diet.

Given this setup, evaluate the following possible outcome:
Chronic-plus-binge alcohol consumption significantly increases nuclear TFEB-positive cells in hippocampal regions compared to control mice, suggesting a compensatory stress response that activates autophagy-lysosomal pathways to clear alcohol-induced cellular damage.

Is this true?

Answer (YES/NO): NO